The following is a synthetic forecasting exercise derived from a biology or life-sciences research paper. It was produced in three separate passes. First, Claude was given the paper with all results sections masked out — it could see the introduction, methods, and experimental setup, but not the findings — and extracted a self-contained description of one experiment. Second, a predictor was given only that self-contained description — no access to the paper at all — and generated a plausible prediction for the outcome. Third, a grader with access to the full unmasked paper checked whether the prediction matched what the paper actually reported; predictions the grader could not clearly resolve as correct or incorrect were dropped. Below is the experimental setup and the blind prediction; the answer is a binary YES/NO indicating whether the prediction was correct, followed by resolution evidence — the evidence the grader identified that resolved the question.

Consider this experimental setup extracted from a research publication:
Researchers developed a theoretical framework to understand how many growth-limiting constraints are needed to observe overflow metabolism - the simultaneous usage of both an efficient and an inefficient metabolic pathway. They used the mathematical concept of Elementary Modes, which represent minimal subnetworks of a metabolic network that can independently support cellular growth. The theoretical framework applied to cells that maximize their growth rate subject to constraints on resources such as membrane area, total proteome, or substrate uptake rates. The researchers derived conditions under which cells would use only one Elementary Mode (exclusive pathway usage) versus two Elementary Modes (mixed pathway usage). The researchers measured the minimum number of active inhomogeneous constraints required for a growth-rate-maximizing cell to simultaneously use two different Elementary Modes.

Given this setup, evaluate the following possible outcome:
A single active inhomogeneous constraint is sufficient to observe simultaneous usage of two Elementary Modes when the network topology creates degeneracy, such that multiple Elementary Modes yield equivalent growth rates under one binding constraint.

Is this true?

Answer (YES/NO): NO